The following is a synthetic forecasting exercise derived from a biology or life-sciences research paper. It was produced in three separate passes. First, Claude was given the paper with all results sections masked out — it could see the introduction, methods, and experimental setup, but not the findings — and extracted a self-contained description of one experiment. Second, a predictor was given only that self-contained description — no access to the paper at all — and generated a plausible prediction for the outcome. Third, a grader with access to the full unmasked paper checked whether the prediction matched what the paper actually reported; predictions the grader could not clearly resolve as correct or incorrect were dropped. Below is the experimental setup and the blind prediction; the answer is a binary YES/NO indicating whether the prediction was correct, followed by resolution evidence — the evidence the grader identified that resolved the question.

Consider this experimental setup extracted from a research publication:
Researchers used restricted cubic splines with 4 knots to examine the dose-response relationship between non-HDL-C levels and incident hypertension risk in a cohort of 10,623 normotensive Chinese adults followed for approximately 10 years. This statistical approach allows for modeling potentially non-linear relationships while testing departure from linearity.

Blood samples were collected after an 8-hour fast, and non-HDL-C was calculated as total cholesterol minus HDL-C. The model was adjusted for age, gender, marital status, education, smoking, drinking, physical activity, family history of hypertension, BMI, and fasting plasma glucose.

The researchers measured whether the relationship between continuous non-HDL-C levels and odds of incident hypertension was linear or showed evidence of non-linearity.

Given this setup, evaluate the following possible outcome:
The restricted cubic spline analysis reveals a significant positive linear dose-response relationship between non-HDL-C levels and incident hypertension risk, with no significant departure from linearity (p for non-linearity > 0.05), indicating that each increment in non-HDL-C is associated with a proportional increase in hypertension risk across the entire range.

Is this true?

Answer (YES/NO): NO